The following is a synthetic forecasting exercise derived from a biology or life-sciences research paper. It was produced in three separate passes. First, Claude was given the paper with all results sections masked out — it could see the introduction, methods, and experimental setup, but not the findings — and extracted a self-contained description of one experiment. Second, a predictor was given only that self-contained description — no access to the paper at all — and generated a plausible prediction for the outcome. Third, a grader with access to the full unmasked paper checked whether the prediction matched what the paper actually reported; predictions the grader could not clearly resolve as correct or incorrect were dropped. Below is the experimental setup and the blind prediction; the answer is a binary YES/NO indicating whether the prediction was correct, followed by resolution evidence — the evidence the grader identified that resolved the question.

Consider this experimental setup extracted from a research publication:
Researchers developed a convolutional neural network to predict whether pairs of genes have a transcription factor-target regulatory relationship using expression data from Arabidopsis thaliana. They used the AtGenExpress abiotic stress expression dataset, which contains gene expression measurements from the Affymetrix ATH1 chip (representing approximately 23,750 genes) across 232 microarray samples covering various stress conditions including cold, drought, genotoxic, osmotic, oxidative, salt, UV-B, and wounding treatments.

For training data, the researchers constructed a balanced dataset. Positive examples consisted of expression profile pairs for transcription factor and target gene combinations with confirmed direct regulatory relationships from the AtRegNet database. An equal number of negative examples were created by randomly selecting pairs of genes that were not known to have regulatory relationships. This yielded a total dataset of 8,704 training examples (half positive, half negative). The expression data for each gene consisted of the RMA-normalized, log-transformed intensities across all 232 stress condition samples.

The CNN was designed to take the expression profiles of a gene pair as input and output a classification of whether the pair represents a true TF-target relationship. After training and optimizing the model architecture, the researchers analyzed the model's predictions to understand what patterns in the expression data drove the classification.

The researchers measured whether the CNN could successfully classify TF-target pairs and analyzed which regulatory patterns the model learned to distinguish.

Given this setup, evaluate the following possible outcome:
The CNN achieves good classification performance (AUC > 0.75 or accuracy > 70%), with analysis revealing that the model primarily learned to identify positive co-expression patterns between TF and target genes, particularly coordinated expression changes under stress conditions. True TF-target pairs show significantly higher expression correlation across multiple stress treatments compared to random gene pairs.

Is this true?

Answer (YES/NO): YES